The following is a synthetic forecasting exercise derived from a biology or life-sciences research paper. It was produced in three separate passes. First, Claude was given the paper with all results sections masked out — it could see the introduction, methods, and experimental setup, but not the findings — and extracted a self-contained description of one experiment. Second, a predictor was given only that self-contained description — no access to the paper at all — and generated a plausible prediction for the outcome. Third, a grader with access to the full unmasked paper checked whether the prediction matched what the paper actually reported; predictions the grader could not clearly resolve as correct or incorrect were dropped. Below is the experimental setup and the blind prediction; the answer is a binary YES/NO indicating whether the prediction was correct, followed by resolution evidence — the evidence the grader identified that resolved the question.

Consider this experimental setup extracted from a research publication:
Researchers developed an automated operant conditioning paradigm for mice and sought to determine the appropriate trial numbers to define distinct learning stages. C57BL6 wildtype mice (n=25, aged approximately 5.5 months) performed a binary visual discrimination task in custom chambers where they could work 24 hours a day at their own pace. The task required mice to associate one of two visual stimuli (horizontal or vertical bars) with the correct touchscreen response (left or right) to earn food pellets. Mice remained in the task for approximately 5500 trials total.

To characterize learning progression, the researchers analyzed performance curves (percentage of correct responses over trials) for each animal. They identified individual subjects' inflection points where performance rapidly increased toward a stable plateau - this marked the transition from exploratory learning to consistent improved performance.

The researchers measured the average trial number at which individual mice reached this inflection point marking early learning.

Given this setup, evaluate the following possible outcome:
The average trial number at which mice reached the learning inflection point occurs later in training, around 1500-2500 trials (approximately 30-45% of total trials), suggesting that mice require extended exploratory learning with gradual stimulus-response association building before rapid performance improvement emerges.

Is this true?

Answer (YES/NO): NO